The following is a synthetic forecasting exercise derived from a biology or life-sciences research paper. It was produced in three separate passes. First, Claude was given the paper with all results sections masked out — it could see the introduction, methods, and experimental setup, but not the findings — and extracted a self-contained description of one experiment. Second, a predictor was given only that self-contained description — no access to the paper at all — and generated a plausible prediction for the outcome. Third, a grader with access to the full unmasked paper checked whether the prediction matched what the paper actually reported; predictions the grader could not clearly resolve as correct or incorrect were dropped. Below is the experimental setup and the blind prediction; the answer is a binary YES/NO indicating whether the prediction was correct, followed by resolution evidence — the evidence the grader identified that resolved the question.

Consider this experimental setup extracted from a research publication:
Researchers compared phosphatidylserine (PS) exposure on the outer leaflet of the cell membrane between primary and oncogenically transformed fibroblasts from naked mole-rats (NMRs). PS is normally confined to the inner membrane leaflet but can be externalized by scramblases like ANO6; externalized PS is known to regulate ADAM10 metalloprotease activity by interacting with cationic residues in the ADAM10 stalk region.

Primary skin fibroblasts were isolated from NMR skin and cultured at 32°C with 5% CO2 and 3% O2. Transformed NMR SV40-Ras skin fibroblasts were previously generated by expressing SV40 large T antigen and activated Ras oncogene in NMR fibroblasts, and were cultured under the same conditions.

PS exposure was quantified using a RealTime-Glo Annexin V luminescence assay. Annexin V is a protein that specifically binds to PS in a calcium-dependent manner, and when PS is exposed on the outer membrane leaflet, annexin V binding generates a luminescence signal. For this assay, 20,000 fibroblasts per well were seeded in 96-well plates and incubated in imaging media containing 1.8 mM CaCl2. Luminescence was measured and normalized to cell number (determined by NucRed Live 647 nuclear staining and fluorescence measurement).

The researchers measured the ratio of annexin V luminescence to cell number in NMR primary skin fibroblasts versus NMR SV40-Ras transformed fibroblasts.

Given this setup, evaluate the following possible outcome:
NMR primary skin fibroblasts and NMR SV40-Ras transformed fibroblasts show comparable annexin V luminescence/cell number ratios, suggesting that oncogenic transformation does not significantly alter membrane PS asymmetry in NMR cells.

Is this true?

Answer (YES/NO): NO